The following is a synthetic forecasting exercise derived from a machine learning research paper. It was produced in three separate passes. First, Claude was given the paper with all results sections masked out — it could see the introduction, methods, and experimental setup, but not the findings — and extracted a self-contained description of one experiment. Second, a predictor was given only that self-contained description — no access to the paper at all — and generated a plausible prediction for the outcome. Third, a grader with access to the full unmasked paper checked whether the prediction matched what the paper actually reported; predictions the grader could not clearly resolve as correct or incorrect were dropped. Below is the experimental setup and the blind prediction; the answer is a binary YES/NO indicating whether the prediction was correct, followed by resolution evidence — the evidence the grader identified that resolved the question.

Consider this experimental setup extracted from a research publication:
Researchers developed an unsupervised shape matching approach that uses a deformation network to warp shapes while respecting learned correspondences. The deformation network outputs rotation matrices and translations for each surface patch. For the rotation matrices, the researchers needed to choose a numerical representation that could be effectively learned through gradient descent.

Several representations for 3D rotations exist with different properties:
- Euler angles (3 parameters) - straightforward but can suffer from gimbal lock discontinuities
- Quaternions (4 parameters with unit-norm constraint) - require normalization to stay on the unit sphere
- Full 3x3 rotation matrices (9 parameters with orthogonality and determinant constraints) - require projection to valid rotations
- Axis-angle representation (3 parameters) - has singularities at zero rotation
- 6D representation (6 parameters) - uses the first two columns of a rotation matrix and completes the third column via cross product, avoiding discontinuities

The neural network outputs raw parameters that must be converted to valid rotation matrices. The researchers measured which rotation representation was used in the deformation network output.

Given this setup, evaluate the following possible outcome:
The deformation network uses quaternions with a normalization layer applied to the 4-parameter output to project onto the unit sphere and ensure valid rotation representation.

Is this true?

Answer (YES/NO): NO